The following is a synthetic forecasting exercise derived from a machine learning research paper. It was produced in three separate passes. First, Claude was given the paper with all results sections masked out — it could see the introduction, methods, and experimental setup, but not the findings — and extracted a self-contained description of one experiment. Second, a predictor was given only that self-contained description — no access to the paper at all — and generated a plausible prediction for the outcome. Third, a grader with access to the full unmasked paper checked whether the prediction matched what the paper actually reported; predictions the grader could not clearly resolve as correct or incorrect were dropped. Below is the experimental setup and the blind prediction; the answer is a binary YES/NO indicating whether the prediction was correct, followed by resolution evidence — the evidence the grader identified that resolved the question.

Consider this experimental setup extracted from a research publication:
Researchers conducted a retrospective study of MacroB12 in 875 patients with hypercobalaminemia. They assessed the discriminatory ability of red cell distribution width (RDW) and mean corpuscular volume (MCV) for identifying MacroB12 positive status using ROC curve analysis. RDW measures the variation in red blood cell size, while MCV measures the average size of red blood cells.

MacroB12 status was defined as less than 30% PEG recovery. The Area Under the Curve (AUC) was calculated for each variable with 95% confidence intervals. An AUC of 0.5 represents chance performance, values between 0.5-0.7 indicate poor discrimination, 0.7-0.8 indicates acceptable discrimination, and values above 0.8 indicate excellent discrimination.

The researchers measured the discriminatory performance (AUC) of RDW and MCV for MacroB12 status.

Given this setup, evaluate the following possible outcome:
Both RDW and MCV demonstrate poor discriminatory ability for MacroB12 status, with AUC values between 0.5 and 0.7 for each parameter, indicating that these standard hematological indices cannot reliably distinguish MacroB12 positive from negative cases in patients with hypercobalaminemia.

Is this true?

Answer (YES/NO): YES